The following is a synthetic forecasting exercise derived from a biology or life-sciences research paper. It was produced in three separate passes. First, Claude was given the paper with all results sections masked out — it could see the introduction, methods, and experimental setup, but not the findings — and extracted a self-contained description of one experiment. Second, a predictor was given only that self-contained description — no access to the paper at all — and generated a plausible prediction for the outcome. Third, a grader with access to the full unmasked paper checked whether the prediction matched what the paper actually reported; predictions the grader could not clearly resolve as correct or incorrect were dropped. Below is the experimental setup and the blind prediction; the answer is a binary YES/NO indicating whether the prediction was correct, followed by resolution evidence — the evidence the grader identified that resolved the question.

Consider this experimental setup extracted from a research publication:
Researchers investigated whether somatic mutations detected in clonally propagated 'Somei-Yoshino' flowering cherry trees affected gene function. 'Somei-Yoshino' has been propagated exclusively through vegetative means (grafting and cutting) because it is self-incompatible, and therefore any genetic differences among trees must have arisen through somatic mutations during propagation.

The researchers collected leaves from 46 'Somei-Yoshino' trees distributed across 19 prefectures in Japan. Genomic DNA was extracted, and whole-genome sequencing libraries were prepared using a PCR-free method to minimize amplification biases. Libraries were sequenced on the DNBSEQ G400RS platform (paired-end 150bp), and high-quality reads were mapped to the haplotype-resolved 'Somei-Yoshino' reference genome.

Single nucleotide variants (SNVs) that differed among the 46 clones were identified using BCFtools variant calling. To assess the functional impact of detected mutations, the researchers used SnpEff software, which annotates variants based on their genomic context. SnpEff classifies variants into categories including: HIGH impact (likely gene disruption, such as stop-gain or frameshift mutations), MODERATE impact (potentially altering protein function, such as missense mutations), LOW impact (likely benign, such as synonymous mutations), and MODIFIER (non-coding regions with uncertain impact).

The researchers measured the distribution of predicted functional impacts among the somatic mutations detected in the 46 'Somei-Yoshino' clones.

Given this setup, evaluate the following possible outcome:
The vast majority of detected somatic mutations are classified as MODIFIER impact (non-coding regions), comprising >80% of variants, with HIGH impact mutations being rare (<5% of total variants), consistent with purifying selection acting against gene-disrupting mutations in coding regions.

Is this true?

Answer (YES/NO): YES